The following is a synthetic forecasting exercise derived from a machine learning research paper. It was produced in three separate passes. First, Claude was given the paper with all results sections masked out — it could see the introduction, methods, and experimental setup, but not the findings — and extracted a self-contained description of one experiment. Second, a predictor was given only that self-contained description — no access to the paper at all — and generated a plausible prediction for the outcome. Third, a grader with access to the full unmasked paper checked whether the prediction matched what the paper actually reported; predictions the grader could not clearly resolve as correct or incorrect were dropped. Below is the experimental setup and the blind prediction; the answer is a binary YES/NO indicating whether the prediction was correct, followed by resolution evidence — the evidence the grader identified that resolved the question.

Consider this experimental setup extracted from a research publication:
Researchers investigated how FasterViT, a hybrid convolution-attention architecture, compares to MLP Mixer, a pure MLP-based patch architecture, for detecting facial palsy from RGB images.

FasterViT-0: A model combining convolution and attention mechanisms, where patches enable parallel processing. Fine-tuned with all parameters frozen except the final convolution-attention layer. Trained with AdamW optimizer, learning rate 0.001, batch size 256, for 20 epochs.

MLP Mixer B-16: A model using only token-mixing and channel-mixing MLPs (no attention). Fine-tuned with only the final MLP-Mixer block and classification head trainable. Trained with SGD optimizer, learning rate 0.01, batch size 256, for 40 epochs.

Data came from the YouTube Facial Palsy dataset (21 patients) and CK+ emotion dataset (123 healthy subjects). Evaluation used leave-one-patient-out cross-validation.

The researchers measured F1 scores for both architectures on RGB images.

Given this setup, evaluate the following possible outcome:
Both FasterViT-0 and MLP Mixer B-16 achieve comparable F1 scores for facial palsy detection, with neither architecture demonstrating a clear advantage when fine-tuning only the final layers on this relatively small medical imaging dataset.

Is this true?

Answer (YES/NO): NO